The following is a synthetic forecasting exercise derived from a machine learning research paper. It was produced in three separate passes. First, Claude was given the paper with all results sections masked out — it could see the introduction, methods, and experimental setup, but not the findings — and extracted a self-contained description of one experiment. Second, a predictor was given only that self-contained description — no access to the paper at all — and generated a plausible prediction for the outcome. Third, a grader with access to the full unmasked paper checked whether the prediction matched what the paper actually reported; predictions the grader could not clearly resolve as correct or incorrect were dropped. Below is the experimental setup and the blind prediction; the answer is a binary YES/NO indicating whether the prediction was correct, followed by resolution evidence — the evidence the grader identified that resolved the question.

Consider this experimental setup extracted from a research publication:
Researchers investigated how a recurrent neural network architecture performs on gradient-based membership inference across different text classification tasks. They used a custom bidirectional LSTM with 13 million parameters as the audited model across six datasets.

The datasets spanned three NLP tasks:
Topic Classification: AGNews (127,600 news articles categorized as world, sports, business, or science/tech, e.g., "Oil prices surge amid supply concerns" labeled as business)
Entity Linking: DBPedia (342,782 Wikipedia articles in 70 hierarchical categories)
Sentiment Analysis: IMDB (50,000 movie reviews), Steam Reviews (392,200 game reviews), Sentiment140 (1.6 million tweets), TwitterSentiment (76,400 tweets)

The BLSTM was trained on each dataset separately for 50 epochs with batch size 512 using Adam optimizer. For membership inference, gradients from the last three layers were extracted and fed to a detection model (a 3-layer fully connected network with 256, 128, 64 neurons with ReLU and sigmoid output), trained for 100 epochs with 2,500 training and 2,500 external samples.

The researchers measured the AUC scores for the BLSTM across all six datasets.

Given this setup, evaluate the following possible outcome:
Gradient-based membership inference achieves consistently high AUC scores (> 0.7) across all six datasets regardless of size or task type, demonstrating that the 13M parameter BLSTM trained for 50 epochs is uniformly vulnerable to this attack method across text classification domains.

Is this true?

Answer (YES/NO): YES